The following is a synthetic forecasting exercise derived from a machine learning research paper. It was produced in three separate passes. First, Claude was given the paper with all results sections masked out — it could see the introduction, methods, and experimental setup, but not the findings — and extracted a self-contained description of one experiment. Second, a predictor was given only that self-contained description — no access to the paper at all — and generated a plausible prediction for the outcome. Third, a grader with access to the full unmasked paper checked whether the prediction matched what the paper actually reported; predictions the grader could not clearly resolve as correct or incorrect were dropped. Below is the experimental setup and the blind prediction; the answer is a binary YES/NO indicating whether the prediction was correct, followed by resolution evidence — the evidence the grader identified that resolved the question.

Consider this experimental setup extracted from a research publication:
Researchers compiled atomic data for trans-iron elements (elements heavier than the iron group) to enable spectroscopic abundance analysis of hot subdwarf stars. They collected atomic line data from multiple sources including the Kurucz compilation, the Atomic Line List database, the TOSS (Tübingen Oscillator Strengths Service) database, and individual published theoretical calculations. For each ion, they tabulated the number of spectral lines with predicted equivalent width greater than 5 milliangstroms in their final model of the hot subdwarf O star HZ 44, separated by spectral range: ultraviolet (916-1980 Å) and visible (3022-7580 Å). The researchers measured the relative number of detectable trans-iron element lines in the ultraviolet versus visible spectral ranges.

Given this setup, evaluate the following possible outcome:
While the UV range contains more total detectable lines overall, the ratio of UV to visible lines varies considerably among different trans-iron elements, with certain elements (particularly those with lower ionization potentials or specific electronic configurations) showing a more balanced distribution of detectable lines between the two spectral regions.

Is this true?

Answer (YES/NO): YES